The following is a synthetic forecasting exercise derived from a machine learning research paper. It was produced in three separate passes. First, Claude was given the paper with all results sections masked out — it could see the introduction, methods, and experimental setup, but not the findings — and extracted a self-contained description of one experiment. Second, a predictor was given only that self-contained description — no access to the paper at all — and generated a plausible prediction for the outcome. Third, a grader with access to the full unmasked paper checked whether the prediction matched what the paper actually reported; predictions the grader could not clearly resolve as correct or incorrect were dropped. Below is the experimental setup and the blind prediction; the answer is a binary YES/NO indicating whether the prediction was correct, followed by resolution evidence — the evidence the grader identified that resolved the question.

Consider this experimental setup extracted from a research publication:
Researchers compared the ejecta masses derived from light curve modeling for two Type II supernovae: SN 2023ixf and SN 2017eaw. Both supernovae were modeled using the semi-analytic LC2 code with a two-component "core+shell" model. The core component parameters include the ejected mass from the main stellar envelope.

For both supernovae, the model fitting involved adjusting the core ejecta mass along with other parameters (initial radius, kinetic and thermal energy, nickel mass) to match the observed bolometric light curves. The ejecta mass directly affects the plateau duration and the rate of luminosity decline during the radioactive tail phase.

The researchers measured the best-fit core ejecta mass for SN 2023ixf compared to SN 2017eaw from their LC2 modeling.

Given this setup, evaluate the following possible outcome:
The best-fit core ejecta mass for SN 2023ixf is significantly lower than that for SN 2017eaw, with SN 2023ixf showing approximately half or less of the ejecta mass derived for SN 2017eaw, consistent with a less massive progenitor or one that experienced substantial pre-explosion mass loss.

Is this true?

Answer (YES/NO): YES